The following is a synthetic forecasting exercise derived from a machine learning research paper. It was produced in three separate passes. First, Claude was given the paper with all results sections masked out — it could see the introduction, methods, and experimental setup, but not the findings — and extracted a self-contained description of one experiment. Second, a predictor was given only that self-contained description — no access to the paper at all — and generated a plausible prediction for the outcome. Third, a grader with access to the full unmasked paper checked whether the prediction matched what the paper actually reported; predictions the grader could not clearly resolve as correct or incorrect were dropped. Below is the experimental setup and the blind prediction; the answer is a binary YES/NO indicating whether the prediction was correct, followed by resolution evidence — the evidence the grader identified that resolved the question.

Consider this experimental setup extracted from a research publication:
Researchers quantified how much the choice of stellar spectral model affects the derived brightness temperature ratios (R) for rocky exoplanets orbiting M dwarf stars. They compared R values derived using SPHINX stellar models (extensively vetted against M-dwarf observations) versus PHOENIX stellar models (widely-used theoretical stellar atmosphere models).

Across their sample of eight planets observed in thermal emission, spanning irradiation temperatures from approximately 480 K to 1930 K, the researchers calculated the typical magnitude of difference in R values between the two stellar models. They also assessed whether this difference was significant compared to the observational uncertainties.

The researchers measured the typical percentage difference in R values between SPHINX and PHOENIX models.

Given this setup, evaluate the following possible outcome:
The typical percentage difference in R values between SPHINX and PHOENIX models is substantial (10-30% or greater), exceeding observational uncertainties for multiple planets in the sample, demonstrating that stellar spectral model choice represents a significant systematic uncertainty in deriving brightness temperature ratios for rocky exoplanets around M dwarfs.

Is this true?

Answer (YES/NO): NO